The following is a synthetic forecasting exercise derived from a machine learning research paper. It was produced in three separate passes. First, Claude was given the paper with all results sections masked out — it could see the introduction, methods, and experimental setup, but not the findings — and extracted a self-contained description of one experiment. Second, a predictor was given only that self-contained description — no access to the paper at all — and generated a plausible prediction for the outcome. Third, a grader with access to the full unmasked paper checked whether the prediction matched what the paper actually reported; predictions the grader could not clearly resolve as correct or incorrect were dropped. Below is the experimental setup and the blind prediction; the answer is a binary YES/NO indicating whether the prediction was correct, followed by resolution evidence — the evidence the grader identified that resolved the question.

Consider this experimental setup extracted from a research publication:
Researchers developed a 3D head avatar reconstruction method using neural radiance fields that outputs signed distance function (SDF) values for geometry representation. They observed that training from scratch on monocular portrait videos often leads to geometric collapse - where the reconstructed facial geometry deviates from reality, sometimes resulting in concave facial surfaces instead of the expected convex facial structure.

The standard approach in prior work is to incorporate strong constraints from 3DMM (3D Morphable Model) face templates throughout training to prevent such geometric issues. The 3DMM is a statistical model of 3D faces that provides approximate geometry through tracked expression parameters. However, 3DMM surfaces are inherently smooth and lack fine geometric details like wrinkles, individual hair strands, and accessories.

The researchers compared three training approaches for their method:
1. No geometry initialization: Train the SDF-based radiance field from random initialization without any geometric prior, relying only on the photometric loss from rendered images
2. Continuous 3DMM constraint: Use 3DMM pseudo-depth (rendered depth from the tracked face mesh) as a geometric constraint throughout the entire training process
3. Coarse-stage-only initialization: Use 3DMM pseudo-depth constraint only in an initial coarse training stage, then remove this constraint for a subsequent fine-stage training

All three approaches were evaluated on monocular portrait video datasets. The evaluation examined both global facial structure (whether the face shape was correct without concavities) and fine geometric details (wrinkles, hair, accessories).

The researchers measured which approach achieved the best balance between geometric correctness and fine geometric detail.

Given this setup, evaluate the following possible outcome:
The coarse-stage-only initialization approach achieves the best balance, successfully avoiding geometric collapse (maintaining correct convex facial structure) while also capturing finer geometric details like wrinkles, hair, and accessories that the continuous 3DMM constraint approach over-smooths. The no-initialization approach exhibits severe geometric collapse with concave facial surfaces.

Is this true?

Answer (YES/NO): YES